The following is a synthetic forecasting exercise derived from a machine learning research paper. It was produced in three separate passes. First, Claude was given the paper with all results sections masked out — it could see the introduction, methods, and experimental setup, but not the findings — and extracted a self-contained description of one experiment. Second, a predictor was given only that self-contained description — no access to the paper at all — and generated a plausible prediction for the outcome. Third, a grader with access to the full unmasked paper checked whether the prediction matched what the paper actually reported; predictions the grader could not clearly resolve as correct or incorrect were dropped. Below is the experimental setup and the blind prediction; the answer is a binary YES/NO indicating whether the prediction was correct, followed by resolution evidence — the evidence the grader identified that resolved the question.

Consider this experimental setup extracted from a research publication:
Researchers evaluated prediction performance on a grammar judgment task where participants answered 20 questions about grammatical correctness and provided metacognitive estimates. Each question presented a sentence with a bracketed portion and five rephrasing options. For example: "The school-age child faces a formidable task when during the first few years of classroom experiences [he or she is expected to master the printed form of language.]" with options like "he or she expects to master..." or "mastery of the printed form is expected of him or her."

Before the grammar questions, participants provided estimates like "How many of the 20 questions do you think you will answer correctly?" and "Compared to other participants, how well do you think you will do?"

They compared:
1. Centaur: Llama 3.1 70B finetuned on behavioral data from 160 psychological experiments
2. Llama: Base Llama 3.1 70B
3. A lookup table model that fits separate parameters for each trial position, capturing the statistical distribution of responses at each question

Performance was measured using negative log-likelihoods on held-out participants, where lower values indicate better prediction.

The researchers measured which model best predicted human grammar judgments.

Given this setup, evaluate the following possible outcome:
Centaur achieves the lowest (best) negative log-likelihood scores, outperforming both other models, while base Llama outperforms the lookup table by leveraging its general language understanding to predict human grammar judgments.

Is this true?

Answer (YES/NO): NO